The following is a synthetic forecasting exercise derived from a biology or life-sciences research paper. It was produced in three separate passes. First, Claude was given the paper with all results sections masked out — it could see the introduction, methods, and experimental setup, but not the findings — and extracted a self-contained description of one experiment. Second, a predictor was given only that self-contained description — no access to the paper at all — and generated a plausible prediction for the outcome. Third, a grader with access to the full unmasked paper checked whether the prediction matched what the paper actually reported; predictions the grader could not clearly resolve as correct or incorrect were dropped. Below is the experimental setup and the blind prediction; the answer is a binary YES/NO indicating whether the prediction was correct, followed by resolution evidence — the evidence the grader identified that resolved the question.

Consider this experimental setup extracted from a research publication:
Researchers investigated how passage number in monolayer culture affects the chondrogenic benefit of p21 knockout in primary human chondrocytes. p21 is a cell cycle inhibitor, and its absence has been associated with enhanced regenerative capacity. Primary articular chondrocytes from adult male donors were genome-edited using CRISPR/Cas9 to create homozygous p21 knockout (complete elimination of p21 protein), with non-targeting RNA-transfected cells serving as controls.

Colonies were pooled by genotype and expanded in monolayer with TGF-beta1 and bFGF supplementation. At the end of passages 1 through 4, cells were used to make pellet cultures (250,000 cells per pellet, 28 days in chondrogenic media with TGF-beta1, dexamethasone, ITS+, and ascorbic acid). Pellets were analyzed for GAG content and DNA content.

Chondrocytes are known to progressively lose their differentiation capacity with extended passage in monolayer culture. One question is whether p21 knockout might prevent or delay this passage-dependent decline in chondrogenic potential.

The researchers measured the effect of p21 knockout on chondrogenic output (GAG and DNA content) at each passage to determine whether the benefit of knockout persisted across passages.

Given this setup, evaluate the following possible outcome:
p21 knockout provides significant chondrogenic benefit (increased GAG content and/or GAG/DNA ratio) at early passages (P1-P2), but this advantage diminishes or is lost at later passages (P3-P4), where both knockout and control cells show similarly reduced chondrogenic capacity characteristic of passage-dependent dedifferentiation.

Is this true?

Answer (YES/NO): NO